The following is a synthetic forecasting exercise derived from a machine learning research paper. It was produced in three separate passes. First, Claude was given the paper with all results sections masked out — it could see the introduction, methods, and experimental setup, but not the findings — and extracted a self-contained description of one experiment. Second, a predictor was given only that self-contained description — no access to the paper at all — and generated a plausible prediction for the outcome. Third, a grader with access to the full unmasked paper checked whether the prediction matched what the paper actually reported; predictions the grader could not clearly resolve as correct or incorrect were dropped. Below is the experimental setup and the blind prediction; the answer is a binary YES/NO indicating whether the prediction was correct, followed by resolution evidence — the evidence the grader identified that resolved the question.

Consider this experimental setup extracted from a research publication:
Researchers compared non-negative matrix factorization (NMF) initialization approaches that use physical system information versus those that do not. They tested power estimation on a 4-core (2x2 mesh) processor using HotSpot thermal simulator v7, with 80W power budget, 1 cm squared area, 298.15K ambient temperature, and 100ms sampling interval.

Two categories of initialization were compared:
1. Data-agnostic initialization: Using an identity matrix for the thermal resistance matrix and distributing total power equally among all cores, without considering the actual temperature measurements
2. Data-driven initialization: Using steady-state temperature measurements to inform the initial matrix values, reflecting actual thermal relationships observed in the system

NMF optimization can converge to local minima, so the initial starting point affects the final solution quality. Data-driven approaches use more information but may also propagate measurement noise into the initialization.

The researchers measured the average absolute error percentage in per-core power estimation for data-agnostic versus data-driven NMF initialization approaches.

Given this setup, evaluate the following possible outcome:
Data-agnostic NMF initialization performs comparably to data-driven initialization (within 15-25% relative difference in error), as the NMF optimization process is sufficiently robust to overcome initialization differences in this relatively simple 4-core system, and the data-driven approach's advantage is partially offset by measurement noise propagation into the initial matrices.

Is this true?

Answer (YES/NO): NO